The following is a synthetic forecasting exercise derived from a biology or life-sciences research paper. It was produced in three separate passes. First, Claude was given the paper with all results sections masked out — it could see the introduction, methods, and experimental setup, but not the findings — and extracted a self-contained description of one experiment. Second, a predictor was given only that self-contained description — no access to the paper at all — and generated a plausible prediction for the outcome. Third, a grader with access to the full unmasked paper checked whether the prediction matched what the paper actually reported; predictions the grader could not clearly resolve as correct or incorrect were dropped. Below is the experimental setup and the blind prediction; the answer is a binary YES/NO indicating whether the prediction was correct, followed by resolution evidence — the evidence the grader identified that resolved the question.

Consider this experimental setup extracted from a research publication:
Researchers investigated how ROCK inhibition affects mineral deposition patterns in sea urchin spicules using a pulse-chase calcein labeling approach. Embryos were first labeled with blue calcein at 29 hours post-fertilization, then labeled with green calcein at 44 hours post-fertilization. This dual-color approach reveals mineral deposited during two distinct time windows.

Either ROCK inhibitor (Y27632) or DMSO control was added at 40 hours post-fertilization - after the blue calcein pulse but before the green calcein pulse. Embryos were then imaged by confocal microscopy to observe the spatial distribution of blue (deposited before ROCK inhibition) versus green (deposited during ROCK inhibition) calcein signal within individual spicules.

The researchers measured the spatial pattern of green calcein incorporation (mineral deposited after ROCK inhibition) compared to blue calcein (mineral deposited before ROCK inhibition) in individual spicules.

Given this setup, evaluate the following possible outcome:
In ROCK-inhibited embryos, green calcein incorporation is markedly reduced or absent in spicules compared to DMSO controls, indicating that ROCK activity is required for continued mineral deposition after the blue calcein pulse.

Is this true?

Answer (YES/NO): NO